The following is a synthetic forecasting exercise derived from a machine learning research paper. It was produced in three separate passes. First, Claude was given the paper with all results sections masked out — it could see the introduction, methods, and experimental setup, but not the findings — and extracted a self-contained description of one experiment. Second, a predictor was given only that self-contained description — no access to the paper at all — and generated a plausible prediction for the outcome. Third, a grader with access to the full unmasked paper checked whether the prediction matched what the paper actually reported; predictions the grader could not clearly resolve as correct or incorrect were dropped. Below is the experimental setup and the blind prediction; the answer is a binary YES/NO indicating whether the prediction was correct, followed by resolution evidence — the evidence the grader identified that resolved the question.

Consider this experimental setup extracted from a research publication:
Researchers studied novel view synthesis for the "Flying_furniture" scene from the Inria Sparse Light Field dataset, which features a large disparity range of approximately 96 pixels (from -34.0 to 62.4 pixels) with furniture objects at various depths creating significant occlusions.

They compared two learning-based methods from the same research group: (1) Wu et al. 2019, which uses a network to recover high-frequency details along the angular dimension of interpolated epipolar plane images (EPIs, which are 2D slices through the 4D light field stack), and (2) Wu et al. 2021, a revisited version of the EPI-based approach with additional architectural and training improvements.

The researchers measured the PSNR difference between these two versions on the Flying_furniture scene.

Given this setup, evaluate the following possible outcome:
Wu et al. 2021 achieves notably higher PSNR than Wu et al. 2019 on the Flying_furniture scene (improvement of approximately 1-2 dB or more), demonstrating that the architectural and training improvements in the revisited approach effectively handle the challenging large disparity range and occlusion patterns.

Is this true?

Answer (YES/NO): YES